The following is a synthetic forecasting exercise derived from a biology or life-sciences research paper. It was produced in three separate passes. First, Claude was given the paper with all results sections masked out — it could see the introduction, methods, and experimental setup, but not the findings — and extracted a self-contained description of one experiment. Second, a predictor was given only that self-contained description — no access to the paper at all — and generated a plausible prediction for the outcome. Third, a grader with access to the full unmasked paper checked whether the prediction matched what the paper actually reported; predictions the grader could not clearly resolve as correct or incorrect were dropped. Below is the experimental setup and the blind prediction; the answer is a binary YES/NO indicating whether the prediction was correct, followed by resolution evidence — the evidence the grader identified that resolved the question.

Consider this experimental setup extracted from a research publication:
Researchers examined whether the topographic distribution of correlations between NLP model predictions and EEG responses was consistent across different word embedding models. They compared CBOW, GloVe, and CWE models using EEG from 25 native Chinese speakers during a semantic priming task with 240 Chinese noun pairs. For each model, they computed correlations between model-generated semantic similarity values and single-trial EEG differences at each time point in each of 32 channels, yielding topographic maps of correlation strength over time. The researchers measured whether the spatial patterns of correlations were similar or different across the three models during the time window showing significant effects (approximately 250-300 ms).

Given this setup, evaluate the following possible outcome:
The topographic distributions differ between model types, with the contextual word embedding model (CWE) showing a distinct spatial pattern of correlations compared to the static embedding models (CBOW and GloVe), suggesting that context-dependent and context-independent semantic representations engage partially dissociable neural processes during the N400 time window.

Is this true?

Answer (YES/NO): NO